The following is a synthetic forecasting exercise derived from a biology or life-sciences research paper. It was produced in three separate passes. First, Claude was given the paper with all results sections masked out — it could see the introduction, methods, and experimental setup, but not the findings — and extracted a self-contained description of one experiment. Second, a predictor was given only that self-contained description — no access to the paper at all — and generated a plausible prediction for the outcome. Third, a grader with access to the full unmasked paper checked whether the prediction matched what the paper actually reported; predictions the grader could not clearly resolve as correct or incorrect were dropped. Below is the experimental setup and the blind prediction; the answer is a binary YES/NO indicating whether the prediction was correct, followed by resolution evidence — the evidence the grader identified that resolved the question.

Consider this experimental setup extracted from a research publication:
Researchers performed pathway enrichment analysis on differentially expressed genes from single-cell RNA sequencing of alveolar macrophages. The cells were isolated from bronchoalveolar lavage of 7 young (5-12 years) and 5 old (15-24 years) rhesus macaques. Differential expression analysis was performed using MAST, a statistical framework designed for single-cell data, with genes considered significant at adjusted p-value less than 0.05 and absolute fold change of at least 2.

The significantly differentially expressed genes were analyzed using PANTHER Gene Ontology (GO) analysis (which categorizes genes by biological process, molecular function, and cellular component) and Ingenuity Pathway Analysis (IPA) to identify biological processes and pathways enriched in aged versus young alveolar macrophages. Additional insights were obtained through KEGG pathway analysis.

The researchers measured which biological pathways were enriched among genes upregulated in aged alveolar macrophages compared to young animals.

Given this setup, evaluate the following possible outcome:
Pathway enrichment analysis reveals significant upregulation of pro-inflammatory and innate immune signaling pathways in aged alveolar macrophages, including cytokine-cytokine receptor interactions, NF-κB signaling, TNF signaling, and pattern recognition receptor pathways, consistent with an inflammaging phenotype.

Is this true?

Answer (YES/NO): NO